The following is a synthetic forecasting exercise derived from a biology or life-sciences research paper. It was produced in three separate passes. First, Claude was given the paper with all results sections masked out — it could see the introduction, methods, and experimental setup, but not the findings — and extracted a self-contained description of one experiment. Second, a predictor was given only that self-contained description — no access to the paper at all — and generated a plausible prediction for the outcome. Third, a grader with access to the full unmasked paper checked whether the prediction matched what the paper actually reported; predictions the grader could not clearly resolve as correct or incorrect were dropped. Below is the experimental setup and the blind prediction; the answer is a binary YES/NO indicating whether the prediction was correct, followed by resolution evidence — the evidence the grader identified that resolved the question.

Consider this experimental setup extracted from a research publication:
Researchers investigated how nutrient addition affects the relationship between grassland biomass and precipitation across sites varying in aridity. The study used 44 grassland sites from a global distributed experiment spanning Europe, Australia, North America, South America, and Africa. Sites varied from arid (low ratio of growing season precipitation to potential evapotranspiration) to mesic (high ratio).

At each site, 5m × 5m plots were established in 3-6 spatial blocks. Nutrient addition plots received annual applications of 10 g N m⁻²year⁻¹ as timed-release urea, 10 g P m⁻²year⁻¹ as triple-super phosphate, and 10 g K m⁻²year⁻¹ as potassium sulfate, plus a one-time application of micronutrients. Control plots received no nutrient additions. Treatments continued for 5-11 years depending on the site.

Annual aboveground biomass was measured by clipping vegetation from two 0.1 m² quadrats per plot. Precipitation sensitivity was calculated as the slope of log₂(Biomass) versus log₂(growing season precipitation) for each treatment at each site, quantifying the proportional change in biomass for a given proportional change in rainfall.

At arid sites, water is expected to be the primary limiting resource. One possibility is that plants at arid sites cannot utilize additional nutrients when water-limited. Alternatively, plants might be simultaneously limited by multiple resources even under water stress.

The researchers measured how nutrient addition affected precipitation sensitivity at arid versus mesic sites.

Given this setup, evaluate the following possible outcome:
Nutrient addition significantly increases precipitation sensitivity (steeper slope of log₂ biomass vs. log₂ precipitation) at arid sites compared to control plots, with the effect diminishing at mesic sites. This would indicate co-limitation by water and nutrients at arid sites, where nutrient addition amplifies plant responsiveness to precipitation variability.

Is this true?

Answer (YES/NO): NO